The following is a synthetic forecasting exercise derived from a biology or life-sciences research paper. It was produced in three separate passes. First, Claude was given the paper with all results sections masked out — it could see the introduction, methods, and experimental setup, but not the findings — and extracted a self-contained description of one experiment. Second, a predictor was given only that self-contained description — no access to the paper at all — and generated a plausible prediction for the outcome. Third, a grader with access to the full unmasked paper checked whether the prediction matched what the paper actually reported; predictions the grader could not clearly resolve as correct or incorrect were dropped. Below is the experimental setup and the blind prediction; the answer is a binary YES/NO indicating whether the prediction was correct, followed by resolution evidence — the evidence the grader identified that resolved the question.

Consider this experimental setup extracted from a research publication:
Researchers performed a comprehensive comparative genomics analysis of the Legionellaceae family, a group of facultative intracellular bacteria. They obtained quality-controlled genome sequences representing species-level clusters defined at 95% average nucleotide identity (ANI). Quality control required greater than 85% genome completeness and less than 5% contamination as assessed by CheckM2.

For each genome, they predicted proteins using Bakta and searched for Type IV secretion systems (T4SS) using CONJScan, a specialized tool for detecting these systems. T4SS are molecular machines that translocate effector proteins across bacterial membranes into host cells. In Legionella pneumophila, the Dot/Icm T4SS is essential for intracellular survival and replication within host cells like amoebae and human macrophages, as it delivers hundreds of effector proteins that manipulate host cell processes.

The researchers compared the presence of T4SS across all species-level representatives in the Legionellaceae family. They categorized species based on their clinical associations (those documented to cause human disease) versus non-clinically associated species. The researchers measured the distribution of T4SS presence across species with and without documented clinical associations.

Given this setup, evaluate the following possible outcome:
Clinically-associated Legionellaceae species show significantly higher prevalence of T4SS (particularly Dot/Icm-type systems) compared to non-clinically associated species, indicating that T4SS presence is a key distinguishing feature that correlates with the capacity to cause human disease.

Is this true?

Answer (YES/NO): NO